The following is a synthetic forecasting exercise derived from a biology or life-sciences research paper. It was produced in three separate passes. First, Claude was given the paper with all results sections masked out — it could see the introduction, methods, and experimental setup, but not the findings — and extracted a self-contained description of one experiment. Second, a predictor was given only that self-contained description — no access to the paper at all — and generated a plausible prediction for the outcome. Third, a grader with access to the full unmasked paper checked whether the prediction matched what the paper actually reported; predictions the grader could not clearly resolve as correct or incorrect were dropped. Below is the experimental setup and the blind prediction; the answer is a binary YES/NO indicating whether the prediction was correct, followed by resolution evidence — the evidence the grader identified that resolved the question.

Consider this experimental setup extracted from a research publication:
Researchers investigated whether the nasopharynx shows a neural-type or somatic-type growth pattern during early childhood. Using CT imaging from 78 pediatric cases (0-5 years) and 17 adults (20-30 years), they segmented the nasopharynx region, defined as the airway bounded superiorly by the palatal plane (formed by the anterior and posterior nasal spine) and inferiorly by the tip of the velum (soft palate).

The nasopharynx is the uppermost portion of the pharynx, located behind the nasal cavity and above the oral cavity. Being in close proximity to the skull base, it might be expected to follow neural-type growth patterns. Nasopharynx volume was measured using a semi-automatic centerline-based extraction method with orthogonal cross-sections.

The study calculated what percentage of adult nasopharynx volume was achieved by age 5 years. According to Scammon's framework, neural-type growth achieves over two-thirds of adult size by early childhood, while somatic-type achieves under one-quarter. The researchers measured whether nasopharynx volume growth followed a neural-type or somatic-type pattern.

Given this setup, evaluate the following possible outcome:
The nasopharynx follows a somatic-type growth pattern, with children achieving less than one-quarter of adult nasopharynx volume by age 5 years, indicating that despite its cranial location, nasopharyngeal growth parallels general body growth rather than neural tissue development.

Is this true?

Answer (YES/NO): NO